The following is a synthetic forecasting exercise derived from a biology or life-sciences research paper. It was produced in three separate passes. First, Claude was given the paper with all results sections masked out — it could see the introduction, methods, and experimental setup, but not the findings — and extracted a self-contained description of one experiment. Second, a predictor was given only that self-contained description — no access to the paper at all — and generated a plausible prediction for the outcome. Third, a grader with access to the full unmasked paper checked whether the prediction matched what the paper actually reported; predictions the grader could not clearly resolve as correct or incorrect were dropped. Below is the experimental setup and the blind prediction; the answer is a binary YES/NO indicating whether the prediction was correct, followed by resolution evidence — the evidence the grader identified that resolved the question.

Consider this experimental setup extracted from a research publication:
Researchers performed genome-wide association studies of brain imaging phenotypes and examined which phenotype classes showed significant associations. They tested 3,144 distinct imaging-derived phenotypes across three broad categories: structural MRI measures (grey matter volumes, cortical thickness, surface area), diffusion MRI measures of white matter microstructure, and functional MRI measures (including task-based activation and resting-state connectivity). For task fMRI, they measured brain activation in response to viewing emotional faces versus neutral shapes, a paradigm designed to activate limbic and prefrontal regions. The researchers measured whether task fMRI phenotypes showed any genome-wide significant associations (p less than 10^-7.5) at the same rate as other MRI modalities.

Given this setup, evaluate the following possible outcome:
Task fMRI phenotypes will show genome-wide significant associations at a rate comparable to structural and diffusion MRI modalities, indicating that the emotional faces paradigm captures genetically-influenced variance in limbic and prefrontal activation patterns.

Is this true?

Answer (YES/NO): NO